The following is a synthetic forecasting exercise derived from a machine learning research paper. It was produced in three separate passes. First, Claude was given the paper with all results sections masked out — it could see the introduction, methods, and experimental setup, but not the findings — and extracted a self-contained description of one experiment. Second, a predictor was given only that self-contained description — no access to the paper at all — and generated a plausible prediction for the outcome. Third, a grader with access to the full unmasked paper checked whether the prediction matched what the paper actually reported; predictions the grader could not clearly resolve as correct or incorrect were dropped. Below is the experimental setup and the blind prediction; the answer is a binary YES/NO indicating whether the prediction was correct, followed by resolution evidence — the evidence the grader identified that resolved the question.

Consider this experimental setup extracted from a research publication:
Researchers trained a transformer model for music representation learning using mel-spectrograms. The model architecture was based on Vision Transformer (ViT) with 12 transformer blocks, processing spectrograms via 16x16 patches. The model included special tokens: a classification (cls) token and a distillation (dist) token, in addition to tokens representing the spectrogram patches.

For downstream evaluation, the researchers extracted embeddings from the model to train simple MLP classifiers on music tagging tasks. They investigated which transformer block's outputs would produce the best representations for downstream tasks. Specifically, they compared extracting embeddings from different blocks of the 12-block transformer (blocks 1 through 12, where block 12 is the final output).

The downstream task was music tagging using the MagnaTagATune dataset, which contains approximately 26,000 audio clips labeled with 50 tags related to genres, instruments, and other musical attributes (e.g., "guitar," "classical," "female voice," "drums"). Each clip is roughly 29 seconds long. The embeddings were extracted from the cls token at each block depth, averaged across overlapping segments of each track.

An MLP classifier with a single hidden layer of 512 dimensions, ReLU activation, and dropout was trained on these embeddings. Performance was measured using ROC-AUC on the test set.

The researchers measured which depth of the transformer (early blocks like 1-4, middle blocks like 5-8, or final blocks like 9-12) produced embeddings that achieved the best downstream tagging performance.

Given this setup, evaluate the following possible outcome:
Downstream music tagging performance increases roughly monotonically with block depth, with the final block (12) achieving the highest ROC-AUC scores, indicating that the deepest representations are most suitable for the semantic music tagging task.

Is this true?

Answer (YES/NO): NO